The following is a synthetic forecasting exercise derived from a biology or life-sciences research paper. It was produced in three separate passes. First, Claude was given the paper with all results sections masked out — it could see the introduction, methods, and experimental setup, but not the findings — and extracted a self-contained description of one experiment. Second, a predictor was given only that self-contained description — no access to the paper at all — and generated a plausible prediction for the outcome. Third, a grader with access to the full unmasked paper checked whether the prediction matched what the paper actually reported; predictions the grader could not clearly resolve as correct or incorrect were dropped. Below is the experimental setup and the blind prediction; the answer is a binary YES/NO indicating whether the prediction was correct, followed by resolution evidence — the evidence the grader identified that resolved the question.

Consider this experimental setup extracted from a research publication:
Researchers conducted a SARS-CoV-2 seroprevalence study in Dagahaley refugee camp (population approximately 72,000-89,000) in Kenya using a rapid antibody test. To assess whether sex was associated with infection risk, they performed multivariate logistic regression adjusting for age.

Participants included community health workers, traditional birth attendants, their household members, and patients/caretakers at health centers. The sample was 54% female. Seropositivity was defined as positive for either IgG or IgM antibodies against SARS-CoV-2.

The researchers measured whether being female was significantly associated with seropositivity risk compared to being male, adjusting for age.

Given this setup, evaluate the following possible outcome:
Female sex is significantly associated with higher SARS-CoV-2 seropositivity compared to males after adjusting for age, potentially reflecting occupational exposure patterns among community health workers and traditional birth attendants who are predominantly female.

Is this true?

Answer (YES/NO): NO